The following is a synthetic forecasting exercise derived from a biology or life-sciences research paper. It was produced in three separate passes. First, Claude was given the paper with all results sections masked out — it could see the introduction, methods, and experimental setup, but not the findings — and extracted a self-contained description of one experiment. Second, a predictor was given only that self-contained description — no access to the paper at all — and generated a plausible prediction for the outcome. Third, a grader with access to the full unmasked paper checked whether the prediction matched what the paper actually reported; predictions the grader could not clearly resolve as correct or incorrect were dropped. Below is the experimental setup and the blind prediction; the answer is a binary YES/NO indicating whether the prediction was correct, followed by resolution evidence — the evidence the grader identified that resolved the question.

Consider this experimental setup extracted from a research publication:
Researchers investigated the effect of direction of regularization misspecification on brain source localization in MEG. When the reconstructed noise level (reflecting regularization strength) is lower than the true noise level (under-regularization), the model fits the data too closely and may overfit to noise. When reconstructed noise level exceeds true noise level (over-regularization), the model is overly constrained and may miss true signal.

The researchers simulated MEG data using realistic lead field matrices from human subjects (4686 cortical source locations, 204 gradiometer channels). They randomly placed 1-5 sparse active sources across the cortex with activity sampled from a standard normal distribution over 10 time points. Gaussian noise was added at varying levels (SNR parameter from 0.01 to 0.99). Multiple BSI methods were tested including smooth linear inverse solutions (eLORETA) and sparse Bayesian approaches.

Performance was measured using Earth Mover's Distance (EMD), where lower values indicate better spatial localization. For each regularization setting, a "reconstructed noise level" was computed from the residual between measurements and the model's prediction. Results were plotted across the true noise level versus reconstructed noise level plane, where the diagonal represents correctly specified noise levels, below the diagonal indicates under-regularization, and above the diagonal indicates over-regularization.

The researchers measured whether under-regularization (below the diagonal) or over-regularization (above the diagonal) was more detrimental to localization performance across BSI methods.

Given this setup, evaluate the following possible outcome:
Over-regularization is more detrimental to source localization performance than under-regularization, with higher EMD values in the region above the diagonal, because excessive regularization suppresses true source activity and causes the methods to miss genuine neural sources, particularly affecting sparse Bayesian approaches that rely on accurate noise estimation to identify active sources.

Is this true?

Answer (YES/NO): NO